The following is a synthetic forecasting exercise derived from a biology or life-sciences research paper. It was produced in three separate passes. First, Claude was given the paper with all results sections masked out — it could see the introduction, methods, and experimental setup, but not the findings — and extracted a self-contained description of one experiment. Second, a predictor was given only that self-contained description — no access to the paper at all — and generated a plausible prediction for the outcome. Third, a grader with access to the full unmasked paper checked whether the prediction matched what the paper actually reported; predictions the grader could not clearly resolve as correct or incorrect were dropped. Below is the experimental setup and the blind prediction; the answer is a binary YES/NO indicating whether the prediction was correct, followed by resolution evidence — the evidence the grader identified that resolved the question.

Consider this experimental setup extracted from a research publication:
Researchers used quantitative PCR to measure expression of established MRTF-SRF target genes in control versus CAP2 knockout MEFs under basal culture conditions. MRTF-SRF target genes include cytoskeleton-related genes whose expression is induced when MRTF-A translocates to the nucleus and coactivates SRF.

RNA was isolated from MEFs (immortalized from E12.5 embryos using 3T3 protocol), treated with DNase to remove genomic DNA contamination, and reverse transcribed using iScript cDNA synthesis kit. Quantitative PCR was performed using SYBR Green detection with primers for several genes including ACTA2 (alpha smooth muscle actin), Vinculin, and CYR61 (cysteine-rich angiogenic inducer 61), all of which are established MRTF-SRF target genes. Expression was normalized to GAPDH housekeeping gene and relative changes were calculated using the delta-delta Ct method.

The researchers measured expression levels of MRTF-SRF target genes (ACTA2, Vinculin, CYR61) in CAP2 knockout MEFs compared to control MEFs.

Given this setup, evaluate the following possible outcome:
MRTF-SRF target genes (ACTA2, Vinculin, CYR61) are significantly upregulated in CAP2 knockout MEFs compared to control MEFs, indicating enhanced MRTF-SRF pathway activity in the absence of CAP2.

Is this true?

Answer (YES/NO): NO